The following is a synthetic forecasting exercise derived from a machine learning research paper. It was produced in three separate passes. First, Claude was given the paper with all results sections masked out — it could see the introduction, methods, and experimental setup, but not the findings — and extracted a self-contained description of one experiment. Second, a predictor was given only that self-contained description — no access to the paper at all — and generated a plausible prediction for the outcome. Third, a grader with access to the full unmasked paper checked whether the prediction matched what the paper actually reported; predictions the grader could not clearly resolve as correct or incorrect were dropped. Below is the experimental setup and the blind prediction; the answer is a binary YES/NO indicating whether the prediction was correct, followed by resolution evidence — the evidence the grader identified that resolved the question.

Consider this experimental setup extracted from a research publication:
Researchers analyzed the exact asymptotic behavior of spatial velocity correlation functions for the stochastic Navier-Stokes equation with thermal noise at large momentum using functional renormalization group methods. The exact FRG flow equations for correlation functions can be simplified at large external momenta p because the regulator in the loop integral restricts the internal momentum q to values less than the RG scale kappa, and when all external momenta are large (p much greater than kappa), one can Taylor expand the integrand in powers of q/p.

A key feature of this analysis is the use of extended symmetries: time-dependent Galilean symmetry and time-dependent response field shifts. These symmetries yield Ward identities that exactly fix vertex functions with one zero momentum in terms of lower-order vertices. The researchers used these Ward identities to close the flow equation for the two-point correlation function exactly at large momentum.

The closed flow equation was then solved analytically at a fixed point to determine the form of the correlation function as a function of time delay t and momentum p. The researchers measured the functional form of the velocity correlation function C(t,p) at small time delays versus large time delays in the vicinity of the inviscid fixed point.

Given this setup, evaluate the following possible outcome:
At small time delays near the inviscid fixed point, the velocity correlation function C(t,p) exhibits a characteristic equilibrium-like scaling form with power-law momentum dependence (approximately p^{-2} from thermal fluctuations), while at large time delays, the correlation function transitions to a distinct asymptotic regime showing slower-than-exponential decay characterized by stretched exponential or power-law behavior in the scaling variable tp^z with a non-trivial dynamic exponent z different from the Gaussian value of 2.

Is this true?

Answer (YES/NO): NO